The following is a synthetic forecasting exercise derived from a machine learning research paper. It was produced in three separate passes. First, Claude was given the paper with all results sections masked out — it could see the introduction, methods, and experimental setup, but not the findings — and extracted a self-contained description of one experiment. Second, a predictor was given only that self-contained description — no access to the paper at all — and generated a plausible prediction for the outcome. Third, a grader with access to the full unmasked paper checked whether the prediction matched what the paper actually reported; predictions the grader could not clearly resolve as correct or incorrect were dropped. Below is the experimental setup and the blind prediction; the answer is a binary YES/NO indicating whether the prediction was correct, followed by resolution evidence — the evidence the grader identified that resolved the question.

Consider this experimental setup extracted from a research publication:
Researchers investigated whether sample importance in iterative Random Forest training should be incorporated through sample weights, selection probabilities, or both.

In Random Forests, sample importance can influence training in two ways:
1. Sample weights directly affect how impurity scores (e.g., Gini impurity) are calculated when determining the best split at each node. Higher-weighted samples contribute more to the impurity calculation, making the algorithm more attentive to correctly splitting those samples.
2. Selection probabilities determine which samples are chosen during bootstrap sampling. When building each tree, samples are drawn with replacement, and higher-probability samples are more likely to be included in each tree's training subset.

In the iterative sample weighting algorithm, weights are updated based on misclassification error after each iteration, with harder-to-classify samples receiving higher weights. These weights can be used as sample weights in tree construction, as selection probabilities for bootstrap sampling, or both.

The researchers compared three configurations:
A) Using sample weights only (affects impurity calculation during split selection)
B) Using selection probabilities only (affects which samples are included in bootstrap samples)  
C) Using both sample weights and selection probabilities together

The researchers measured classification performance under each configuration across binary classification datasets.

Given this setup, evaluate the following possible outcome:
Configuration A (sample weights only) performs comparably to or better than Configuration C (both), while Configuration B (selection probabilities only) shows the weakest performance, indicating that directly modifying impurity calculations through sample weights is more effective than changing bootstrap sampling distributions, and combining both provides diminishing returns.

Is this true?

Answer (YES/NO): NO